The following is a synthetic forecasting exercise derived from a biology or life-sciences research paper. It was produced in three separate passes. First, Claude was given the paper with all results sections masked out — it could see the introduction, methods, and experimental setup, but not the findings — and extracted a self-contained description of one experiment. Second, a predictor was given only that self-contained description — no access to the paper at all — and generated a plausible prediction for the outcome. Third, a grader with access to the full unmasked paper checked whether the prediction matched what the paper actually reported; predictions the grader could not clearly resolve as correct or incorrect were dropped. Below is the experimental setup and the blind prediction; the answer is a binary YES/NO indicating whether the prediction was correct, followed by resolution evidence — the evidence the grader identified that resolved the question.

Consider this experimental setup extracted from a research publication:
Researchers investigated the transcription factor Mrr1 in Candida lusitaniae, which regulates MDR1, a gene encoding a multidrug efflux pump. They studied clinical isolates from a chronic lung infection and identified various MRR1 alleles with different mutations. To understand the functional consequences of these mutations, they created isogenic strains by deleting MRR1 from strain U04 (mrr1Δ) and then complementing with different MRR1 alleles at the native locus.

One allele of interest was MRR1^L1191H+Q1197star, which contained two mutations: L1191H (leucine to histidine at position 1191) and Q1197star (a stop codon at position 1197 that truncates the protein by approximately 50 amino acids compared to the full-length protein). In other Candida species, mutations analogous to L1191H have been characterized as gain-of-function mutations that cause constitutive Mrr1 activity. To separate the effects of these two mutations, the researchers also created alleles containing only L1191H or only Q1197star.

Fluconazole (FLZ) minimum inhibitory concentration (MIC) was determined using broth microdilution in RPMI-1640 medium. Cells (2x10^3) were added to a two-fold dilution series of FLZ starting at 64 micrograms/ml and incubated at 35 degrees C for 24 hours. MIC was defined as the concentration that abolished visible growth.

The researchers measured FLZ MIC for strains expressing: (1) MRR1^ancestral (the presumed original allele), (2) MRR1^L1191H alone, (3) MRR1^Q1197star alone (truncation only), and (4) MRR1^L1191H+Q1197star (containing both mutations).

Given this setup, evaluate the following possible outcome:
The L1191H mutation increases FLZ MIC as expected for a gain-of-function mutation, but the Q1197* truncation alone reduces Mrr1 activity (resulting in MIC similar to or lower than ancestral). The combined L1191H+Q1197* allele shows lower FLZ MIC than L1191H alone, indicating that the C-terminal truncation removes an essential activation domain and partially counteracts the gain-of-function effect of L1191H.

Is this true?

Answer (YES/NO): NO